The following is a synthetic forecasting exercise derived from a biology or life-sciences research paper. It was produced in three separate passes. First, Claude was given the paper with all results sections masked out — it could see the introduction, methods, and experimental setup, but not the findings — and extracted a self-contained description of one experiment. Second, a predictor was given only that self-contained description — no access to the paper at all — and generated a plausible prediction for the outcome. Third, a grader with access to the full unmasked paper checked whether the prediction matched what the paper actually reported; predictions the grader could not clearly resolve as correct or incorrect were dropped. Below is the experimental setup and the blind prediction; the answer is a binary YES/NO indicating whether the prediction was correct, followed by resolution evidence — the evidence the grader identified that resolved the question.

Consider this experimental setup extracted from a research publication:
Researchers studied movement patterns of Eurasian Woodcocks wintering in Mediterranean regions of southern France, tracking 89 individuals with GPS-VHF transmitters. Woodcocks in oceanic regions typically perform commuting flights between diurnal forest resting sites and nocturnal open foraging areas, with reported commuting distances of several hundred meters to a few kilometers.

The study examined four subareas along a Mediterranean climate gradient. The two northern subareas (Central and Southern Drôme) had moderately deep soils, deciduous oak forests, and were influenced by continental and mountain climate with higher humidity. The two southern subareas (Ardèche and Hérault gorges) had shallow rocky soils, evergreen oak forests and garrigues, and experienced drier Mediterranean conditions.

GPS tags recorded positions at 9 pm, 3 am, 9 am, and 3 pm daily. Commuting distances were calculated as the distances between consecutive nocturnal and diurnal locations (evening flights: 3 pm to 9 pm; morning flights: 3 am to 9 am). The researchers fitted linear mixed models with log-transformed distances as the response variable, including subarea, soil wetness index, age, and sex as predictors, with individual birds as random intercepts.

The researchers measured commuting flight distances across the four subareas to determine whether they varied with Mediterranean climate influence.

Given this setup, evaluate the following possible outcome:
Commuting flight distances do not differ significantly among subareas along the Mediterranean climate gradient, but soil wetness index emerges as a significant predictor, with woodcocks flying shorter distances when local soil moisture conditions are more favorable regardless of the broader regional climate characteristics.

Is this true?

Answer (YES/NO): NO